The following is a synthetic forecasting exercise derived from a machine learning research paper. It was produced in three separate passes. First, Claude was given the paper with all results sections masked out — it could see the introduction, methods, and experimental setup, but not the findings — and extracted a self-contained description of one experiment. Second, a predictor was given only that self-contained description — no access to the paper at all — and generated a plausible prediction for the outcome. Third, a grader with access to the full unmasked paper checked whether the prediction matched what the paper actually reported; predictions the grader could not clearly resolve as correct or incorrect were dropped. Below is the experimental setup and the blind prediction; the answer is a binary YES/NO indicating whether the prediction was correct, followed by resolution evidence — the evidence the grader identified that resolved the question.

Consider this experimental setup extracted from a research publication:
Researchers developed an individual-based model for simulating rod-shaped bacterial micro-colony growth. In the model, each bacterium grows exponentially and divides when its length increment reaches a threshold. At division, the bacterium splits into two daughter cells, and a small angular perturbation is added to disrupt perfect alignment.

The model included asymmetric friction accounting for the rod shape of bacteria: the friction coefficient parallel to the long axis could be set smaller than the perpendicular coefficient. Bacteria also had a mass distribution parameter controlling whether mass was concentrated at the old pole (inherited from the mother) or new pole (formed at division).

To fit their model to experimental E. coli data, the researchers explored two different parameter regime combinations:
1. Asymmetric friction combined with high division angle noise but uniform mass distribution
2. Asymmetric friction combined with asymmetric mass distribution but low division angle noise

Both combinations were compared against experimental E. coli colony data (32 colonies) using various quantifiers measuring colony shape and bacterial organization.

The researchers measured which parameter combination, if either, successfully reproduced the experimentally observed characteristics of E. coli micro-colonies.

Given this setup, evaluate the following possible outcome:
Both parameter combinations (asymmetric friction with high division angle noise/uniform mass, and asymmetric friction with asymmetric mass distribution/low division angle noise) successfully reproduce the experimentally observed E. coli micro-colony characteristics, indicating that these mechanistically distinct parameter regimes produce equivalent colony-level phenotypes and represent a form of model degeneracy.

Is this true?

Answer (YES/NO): NO